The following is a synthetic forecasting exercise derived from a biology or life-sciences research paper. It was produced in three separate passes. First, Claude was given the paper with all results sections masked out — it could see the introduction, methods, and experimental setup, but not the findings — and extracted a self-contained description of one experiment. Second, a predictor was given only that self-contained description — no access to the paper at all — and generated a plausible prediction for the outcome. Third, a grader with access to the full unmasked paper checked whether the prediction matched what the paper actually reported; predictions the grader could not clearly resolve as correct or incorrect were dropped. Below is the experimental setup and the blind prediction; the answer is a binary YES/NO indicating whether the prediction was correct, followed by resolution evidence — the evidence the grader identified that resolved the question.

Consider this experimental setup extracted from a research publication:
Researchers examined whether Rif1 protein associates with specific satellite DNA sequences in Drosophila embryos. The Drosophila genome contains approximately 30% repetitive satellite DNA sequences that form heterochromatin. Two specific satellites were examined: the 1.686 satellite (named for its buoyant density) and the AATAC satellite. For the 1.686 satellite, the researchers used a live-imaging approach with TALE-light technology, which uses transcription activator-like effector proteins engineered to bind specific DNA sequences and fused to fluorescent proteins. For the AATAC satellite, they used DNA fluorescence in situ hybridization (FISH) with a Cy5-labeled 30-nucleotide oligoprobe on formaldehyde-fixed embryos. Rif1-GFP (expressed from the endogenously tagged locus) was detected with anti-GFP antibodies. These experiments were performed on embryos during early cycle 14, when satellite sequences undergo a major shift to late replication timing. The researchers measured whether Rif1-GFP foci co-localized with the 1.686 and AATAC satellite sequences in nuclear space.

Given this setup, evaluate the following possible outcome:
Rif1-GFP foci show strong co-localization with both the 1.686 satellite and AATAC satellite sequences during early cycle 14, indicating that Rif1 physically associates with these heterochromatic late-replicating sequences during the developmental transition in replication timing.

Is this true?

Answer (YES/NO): YES